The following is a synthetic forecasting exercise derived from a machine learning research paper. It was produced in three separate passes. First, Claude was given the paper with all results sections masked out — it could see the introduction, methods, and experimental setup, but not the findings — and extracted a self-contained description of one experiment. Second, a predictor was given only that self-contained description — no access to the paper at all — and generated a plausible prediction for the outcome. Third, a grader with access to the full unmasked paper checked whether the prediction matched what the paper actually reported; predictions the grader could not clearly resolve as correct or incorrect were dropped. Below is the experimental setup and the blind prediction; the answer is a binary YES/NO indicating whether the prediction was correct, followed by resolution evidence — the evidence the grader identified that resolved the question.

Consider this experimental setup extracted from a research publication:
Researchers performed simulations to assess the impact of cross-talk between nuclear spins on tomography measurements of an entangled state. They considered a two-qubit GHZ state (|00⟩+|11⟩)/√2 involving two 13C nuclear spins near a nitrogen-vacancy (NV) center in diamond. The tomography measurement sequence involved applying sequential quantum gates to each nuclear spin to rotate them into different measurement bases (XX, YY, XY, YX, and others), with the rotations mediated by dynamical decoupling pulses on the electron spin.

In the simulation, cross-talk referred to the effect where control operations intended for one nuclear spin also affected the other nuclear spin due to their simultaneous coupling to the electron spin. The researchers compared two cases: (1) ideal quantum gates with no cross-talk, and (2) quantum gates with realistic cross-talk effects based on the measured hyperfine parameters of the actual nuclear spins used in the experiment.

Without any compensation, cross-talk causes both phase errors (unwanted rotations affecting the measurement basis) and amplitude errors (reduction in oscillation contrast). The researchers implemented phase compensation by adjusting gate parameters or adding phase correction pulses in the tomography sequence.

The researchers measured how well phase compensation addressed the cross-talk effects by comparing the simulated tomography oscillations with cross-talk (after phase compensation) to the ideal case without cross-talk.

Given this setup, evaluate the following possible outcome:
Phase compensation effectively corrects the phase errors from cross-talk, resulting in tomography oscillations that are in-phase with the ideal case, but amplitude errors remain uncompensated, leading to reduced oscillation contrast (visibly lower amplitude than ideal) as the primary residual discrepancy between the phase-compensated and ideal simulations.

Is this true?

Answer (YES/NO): NO